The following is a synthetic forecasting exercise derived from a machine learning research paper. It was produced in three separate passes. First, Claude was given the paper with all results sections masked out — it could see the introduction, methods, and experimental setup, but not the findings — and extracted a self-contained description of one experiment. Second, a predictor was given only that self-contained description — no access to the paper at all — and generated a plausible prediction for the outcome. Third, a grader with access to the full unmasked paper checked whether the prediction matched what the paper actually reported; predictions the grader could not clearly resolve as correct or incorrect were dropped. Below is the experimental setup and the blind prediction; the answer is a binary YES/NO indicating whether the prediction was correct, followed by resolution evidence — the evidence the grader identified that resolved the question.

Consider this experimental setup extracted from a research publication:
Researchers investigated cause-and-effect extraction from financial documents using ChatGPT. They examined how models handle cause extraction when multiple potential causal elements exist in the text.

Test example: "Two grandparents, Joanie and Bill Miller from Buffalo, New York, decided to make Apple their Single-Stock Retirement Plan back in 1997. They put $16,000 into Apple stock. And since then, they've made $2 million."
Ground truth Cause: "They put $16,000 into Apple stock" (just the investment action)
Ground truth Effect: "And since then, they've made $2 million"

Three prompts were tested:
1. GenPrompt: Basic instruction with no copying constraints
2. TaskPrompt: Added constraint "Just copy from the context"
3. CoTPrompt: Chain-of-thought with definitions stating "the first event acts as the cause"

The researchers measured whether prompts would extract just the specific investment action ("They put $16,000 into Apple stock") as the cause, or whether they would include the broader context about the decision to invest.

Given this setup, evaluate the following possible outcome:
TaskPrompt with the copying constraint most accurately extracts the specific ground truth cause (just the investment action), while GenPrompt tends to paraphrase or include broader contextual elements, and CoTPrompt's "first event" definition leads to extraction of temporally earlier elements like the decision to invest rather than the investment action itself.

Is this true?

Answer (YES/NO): NO